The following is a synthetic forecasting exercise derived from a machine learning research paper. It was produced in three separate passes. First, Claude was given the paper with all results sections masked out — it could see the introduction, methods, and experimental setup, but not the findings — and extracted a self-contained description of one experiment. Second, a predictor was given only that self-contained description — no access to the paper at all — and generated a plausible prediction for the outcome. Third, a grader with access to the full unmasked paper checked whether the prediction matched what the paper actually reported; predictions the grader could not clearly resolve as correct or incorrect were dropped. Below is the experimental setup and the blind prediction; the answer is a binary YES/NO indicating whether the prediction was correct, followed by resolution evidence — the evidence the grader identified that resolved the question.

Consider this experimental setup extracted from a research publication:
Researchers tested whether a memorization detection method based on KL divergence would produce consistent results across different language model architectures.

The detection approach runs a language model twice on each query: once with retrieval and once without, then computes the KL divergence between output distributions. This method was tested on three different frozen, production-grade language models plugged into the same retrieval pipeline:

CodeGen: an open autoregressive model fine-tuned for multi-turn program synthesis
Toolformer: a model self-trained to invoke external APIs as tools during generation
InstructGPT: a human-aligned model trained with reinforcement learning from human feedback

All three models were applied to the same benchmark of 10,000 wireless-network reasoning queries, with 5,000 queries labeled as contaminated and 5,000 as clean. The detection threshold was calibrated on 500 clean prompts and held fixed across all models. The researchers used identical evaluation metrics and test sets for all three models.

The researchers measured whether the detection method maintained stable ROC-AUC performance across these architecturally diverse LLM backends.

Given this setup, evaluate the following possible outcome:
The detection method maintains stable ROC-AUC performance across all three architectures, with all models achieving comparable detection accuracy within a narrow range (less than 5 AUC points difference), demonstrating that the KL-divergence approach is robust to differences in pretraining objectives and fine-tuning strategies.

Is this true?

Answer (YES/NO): YES